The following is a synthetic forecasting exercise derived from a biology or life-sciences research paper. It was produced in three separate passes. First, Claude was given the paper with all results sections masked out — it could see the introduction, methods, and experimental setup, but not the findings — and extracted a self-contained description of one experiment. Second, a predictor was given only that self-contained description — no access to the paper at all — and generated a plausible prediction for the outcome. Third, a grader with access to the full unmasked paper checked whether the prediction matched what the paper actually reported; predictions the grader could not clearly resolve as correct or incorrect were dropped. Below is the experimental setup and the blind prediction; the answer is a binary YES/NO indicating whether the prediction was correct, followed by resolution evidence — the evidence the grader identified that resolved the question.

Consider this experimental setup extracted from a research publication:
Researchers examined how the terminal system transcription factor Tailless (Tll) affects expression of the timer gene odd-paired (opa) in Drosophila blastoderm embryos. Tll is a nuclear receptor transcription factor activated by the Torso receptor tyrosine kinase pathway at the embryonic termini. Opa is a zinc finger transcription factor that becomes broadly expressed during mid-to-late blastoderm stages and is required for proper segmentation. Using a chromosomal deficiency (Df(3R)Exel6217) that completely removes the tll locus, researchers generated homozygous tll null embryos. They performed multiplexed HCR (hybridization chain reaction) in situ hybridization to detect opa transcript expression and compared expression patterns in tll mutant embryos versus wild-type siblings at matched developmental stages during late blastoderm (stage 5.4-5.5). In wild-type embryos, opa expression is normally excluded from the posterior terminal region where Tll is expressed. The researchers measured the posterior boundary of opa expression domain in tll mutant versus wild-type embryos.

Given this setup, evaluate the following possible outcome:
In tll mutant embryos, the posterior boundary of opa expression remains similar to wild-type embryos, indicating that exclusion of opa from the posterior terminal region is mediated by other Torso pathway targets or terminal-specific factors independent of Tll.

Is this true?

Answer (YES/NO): NO